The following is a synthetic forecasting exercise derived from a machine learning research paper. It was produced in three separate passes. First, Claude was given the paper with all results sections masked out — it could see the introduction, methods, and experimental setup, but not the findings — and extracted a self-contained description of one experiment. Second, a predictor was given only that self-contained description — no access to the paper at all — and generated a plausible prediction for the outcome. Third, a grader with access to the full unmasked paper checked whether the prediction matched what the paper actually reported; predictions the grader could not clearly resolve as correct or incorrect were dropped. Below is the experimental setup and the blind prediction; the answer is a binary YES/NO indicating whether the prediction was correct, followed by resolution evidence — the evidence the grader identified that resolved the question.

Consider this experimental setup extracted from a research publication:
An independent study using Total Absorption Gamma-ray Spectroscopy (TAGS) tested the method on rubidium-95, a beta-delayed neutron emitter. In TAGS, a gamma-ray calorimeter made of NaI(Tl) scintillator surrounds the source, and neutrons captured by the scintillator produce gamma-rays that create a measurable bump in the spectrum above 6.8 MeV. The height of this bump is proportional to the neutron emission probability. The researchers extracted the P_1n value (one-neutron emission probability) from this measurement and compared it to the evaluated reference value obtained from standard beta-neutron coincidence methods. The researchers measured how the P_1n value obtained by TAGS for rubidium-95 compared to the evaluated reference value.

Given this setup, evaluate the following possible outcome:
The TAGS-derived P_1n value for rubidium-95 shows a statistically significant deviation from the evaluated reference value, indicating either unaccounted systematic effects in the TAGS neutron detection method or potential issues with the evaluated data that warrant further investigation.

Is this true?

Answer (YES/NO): YES